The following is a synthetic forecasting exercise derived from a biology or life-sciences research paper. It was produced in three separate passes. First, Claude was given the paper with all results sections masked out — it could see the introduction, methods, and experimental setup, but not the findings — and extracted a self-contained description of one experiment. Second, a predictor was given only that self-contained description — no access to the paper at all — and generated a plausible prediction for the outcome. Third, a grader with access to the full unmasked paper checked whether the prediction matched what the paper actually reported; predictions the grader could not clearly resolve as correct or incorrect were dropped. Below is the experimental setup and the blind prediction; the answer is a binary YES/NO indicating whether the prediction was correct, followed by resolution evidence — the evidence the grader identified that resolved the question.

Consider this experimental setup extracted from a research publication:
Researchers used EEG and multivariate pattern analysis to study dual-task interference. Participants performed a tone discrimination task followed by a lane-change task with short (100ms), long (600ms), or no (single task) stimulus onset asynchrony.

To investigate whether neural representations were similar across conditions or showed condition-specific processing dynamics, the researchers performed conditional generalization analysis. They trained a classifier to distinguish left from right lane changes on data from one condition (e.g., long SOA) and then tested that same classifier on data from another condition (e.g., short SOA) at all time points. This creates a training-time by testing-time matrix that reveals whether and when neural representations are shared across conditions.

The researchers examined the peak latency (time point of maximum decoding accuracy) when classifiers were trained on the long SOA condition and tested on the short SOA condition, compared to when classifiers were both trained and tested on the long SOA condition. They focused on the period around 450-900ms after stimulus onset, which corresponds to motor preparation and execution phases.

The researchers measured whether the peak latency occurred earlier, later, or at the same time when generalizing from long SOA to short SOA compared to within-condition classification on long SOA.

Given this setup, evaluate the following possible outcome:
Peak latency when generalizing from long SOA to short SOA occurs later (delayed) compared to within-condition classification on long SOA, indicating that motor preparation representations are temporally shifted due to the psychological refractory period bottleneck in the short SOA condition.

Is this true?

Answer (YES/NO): YES